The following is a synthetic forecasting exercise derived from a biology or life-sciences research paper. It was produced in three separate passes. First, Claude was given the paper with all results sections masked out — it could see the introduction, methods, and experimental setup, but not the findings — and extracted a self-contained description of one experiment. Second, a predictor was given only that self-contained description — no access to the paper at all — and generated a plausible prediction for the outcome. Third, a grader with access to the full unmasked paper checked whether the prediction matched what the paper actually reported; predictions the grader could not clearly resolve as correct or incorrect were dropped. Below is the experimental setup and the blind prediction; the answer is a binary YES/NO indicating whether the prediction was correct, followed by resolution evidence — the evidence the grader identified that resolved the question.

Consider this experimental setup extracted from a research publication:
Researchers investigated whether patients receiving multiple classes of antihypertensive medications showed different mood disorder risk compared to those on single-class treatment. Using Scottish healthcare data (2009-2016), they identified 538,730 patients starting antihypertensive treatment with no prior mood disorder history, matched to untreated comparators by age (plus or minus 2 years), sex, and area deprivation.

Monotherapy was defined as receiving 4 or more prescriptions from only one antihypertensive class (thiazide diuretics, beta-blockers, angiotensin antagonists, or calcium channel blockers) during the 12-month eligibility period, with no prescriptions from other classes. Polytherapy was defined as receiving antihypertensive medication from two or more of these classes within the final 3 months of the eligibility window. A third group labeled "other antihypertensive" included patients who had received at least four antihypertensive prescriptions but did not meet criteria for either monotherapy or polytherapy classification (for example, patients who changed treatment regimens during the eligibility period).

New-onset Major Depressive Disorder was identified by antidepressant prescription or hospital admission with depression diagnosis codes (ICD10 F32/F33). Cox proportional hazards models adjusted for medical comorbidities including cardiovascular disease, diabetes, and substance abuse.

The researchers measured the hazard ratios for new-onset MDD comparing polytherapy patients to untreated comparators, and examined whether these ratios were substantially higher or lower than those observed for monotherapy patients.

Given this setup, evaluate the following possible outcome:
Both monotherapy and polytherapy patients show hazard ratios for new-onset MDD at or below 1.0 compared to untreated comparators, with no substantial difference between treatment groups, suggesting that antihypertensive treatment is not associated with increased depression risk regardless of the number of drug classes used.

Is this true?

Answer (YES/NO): NO